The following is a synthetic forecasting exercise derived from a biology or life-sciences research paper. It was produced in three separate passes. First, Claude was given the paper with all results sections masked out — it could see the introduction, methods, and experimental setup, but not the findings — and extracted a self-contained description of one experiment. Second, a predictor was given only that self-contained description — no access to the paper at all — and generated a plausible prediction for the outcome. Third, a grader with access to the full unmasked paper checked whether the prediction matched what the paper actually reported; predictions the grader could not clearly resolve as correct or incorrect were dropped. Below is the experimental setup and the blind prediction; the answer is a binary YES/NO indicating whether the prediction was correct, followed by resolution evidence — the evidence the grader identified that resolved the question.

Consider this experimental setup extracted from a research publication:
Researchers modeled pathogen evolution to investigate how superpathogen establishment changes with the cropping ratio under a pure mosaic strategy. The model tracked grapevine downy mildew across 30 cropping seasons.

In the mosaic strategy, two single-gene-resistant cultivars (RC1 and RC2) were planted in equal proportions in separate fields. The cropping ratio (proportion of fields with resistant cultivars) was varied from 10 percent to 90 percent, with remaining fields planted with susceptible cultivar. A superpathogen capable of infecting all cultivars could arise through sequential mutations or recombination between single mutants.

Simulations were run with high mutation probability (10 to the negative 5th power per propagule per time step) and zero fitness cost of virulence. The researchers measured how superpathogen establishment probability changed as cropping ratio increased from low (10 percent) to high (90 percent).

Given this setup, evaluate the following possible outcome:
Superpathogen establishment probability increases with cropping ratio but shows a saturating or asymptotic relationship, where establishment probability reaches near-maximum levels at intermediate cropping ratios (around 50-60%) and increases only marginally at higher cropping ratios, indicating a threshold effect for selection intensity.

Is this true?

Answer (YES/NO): YES